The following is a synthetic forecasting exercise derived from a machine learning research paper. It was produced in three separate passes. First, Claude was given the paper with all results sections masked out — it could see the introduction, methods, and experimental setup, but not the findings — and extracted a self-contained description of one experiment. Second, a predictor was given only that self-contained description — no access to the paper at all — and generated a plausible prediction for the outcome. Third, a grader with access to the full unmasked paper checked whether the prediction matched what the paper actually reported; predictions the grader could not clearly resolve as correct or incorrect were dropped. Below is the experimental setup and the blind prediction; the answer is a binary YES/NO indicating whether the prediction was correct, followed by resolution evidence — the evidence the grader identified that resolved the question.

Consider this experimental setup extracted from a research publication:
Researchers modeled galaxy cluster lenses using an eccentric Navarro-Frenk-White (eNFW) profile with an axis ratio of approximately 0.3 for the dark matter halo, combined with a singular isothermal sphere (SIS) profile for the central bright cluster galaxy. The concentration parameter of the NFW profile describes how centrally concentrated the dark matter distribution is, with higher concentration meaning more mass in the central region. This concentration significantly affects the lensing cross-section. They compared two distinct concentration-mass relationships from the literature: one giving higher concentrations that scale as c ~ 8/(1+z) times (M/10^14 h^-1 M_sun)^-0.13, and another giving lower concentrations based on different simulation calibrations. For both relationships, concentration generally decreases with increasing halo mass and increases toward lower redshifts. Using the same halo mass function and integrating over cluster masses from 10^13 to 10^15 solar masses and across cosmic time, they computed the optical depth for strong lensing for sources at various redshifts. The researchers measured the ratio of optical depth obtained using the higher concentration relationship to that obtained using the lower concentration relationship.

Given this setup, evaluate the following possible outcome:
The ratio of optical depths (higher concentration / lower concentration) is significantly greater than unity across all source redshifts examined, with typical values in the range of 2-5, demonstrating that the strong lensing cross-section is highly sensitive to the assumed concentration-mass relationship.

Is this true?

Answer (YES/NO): YES